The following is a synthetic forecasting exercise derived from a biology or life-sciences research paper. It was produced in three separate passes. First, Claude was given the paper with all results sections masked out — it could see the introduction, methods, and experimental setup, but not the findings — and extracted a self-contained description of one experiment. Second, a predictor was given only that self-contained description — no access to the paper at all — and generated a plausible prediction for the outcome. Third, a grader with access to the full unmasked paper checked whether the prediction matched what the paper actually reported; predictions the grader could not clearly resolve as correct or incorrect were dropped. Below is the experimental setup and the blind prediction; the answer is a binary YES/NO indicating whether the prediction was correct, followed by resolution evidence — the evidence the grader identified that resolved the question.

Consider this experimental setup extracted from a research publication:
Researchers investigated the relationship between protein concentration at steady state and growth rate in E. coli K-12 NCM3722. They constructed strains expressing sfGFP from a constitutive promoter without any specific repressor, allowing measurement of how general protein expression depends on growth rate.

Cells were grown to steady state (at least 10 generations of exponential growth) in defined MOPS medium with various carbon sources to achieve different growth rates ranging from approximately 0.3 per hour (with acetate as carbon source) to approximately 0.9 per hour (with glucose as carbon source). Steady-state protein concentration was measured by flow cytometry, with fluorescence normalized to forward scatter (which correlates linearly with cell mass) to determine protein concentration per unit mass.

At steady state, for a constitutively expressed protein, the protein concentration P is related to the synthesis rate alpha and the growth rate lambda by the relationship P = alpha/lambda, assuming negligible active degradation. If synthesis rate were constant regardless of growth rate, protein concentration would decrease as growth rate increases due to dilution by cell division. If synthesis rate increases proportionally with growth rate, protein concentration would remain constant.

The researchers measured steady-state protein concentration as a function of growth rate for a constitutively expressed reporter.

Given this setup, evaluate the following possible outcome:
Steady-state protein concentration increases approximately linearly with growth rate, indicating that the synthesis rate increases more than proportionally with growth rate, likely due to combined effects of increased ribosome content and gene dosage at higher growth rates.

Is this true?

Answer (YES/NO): NO